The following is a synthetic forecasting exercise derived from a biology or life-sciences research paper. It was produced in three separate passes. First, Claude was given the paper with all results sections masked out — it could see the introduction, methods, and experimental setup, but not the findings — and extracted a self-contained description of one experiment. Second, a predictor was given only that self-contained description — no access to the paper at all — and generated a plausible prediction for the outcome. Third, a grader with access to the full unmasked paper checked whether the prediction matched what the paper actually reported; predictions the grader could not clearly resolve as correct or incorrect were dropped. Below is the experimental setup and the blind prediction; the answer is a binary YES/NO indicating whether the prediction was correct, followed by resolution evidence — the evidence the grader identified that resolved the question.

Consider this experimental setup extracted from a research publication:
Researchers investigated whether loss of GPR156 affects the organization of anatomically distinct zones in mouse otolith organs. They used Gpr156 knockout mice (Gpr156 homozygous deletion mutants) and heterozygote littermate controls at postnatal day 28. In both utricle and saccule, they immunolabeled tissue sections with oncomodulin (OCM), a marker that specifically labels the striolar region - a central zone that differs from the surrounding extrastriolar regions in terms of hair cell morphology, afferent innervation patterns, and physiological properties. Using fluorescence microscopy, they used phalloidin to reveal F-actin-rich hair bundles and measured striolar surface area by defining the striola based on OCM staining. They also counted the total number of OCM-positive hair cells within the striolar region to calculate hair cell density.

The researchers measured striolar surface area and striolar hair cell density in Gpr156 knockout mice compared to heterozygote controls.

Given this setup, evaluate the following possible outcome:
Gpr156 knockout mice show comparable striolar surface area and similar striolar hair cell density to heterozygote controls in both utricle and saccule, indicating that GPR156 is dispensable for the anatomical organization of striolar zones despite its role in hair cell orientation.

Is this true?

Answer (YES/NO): YES